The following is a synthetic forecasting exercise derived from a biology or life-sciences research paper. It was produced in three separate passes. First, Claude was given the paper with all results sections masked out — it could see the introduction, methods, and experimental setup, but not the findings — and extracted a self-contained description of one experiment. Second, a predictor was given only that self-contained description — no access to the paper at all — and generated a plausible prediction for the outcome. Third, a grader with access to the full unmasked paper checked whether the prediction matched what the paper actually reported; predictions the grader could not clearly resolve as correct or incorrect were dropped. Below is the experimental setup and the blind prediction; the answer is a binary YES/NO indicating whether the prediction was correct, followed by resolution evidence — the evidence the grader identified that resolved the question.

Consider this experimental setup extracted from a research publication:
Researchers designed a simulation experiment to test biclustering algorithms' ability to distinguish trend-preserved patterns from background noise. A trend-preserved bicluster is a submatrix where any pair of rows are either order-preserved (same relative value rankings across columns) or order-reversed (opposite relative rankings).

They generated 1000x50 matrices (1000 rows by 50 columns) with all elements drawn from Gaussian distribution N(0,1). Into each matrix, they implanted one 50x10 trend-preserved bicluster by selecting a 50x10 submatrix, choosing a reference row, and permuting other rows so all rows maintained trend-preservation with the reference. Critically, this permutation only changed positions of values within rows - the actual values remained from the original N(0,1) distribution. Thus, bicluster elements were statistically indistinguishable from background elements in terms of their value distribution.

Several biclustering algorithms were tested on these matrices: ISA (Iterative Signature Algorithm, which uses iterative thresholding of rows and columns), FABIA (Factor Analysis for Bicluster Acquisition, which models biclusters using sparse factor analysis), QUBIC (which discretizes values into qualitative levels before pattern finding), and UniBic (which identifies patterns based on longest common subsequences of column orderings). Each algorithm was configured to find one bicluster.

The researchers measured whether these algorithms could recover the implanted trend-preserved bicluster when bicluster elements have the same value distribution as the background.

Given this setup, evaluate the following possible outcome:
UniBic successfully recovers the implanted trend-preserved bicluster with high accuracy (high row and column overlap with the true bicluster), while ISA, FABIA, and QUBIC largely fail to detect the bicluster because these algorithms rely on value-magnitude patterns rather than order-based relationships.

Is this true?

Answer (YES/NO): NO